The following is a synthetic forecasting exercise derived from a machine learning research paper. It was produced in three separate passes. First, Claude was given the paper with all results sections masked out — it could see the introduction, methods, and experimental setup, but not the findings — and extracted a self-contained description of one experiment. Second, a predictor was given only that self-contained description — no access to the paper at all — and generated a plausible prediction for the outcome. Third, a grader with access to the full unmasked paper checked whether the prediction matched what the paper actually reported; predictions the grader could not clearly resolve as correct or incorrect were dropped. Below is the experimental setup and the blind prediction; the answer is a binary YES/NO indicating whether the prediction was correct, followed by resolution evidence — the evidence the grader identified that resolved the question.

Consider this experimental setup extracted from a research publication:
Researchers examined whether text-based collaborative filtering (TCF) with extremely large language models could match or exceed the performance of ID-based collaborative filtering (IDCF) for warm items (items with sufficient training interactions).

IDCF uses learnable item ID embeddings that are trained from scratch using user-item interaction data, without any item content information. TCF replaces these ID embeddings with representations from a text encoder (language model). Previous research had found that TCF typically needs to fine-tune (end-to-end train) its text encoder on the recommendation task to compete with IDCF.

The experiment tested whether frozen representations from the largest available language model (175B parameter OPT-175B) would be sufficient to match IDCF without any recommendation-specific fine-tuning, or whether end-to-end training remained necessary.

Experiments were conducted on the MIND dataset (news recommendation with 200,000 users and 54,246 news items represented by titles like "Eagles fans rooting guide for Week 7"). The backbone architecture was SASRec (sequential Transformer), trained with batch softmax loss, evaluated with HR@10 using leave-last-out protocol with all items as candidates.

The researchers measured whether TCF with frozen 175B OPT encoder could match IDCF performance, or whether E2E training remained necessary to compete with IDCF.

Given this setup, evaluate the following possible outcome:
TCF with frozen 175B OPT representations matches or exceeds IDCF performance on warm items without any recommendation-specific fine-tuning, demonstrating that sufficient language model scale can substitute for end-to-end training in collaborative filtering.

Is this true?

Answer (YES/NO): YES